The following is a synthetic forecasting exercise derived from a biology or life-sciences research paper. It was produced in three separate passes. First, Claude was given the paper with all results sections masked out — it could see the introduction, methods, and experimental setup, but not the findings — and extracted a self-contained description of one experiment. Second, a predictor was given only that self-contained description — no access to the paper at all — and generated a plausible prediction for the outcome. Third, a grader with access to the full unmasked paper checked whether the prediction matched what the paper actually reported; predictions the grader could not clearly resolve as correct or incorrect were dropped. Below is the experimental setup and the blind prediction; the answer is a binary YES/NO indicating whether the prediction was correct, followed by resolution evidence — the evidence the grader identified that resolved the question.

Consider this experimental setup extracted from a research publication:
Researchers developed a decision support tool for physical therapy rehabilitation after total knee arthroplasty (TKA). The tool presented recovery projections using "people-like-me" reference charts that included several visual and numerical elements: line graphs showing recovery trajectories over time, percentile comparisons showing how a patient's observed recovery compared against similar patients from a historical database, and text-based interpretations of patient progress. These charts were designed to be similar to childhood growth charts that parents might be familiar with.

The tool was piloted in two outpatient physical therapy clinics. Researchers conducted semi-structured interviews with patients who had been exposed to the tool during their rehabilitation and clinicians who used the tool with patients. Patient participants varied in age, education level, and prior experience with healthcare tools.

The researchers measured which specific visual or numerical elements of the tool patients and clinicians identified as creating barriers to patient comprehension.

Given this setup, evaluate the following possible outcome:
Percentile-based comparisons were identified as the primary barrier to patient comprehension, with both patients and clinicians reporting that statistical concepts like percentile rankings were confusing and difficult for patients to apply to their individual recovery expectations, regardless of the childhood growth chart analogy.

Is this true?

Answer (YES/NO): NO